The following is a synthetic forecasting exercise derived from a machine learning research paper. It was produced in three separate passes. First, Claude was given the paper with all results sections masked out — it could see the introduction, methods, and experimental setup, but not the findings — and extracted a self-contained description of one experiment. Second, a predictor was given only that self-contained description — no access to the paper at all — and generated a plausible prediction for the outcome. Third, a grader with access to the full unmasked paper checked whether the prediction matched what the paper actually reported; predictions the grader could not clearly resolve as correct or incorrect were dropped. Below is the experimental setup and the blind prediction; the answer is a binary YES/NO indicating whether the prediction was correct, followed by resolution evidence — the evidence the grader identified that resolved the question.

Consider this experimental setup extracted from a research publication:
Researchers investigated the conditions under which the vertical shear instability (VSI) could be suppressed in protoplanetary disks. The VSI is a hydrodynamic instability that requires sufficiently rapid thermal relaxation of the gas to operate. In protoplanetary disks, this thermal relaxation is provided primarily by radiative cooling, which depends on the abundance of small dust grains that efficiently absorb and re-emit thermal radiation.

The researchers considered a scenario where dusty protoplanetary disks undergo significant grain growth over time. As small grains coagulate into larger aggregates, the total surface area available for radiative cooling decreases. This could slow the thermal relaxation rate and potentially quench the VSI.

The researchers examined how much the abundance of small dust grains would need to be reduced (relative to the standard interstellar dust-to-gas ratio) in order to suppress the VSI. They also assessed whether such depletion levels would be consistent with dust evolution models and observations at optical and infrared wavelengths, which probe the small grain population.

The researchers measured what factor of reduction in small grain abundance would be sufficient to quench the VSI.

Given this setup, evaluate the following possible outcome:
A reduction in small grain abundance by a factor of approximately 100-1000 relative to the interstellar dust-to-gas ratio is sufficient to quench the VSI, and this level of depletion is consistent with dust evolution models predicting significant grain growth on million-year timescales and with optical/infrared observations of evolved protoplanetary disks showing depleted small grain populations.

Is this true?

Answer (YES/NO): NO